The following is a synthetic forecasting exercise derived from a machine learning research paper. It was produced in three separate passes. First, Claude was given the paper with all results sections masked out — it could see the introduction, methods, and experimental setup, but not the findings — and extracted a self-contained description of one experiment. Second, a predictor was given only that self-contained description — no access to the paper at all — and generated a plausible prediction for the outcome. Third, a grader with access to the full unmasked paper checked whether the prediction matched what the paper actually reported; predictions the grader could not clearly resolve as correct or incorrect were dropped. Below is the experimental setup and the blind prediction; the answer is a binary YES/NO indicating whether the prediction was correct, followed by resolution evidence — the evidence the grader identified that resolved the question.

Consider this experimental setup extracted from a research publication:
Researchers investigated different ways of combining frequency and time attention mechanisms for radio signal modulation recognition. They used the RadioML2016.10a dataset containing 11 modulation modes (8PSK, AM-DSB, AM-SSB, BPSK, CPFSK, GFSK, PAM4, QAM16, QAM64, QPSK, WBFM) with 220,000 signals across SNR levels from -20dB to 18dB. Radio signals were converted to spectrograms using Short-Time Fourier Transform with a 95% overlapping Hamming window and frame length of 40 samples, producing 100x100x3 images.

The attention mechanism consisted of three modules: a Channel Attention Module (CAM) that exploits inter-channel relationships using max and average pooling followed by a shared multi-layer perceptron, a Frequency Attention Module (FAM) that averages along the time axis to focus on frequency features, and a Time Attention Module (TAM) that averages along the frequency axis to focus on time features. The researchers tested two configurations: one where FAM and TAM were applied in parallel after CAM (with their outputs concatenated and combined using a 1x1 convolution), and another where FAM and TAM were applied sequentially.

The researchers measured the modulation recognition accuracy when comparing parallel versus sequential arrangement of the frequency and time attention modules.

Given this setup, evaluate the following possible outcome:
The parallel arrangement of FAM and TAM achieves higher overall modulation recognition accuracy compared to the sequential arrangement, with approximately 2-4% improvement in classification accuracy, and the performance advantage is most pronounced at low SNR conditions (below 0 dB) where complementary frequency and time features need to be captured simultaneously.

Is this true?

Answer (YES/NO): YES